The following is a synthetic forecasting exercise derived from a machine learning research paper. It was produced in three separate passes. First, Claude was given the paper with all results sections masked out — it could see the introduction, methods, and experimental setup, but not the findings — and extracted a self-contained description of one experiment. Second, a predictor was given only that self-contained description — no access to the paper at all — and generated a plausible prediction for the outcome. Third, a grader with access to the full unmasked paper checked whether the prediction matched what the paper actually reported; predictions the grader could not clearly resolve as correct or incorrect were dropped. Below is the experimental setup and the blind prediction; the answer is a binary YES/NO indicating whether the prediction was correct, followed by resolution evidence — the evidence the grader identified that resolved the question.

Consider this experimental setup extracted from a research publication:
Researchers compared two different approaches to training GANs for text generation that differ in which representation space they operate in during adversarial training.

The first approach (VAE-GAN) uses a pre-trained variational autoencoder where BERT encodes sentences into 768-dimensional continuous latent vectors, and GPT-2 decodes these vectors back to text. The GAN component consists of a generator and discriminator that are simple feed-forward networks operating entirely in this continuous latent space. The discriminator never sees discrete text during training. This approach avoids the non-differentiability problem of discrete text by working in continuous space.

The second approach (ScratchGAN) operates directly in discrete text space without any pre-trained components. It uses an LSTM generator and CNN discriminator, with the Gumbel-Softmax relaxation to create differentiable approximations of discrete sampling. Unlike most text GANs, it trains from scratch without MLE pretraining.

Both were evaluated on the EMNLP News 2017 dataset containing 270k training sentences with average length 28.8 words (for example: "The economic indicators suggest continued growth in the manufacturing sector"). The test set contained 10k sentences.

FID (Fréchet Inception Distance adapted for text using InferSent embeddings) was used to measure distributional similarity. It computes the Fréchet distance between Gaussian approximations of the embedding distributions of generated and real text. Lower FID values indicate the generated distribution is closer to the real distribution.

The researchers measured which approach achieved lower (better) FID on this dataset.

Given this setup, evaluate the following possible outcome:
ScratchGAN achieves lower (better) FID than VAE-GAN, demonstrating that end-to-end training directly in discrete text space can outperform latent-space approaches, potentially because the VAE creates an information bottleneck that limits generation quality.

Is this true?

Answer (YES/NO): NO